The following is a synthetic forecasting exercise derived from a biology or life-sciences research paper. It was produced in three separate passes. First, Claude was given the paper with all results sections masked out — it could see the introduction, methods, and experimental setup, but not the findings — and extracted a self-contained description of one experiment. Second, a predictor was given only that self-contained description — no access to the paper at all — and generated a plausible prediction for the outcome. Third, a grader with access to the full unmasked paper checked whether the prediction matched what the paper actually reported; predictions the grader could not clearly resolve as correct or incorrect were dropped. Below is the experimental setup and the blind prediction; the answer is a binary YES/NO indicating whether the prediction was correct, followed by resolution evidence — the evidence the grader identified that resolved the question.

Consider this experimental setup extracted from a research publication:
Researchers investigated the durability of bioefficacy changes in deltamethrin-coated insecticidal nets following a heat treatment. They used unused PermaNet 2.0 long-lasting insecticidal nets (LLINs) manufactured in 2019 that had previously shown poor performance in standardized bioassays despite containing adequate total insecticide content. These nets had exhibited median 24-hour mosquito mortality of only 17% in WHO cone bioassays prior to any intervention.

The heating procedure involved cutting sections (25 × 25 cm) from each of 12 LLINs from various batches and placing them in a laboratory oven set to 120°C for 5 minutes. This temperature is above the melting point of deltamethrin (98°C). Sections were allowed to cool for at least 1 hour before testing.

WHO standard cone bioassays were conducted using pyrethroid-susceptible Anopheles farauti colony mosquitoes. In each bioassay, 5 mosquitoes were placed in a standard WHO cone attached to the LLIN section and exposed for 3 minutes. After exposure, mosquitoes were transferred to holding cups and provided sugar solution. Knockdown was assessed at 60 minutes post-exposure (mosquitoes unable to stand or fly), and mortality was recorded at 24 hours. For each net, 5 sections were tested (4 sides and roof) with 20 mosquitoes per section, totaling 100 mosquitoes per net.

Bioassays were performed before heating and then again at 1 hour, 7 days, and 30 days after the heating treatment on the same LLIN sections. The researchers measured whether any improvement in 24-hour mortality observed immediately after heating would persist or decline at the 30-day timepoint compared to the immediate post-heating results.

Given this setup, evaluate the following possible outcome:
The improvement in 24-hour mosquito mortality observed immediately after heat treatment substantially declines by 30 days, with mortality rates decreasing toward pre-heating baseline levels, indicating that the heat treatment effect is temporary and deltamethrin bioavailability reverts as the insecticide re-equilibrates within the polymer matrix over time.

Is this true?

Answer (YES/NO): NO